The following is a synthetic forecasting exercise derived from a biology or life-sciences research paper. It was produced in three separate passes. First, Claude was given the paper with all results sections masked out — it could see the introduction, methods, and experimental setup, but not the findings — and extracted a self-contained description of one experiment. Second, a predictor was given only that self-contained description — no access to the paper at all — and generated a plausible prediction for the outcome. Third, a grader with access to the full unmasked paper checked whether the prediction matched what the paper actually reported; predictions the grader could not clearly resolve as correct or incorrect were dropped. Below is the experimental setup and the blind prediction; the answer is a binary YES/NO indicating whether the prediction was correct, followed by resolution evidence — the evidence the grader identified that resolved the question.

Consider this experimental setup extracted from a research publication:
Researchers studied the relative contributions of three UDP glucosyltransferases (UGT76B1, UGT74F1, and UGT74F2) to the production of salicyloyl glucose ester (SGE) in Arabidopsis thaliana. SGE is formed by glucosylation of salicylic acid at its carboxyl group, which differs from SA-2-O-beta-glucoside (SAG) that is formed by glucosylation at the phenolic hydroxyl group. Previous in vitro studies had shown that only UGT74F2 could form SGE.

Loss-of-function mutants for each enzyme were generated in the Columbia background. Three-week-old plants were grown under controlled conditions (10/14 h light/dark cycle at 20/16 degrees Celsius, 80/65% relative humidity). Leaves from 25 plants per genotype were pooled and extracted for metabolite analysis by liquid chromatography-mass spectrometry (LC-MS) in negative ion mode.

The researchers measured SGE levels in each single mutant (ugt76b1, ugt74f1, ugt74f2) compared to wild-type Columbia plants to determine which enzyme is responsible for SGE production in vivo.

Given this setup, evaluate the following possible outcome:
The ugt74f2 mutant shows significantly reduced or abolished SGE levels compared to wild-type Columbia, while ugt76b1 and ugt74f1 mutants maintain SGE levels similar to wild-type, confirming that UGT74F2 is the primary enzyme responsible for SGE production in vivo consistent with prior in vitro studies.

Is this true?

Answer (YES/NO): NO